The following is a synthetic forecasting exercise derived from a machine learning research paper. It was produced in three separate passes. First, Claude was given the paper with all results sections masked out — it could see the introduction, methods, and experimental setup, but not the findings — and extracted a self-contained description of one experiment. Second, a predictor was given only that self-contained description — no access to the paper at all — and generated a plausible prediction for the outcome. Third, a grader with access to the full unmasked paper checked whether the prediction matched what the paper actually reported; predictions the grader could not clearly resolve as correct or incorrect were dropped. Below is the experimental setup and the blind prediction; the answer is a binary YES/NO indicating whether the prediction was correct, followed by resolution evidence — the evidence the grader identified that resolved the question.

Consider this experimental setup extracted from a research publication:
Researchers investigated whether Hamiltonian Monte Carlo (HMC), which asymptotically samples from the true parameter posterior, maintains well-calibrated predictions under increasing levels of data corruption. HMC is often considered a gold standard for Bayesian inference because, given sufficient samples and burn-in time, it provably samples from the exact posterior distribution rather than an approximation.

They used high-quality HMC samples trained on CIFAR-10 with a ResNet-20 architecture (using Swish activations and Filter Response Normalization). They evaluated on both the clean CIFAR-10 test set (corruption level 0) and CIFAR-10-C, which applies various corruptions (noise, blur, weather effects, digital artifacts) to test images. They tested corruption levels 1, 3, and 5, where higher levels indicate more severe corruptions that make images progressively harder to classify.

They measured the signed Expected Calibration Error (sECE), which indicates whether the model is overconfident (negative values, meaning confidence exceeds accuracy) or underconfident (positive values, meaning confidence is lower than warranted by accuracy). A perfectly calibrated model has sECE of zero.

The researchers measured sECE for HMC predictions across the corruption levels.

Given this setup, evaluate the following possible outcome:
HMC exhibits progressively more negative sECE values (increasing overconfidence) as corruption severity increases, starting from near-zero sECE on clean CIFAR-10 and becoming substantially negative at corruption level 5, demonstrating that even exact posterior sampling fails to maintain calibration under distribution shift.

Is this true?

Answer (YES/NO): NO